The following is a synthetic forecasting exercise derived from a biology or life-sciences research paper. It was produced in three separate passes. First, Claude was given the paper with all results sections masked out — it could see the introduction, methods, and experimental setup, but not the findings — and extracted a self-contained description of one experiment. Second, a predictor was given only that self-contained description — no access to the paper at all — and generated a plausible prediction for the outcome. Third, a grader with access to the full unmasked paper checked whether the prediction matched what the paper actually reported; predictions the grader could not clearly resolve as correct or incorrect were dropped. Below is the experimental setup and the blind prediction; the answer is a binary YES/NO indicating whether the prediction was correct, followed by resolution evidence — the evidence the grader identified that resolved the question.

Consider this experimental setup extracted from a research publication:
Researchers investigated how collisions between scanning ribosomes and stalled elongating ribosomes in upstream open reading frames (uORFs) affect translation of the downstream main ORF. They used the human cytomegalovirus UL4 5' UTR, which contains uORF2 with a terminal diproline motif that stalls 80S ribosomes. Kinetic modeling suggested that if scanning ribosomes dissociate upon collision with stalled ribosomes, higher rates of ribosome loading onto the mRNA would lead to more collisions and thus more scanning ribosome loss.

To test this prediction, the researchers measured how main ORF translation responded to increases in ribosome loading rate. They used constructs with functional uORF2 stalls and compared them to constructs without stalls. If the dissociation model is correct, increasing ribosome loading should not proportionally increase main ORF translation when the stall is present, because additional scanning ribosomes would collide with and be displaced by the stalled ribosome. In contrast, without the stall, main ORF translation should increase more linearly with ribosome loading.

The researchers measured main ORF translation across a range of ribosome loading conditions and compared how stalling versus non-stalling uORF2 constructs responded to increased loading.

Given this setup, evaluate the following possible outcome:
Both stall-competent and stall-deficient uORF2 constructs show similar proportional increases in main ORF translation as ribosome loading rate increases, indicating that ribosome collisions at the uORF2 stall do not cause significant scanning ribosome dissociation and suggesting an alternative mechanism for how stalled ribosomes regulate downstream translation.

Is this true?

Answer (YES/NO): NO